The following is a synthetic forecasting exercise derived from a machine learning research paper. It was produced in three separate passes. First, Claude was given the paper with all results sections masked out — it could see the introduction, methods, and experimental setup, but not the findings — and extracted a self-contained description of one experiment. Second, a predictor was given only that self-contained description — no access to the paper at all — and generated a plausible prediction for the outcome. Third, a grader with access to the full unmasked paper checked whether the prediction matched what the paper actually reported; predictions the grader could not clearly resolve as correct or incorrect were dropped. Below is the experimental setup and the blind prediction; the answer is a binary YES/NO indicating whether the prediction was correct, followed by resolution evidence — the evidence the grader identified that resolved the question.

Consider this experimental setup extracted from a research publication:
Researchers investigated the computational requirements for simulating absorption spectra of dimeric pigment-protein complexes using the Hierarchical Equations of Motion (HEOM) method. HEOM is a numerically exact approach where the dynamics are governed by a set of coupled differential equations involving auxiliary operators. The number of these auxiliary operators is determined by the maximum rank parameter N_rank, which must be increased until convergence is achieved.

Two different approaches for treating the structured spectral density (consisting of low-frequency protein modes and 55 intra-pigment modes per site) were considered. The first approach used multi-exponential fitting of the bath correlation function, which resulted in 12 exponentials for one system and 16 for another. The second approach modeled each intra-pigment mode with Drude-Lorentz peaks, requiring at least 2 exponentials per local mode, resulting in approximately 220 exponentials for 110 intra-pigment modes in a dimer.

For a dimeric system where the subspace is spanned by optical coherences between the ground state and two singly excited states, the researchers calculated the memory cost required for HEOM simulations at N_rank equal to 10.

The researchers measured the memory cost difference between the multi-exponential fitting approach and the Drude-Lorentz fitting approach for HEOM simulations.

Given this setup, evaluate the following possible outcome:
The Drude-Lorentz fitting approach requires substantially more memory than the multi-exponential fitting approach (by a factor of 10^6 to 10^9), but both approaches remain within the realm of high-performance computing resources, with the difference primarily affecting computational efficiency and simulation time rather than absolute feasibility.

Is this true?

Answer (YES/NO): NO